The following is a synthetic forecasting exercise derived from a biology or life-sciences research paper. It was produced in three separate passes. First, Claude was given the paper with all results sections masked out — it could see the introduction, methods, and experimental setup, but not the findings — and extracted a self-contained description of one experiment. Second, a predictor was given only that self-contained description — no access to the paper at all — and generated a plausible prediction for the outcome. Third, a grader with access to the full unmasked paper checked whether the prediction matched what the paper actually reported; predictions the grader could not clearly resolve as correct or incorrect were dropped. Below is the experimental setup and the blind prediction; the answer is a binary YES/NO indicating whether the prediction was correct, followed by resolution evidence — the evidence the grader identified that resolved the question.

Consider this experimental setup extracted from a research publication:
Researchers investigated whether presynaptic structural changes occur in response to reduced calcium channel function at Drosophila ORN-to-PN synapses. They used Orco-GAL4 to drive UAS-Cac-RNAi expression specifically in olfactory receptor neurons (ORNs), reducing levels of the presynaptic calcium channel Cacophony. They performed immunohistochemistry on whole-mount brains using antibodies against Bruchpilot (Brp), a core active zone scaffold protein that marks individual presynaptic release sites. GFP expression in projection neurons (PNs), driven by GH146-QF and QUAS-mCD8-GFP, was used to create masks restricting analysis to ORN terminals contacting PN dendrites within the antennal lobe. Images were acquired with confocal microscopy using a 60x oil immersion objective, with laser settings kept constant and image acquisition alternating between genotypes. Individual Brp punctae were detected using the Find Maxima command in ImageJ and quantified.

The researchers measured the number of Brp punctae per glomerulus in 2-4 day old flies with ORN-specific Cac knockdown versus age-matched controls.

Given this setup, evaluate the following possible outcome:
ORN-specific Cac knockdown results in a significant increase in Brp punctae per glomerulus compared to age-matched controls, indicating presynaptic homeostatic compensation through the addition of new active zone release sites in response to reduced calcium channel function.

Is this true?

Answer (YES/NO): YES